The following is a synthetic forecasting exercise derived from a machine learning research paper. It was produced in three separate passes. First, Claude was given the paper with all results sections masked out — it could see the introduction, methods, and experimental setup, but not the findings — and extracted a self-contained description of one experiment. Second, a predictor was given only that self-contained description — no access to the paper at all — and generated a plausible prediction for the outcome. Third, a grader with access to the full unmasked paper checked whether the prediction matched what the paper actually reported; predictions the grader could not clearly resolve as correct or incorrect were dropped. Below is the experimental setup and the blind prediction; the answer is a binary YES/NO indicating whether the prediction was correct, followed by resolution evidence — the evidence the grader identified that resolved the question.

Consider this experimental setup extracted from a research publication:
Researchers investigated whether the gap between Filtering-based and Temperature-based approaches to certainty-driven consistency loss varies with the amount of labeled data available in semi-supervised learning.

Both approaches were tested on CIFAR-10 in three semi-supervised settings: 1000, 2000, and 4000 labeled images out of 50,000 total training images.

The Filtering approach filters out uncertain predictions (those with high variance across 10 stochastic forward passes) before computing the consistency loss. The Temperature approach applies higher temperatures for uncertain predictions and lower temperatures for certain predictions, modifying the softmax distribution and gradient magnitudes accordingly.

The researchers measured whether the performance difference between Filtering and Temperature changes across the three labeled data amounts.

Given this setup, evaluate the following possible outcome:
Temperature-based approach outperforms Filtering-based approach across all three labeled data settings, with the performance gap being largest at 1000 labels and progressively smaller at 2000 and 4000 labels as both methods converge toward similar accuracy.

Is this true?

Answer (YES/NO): NO